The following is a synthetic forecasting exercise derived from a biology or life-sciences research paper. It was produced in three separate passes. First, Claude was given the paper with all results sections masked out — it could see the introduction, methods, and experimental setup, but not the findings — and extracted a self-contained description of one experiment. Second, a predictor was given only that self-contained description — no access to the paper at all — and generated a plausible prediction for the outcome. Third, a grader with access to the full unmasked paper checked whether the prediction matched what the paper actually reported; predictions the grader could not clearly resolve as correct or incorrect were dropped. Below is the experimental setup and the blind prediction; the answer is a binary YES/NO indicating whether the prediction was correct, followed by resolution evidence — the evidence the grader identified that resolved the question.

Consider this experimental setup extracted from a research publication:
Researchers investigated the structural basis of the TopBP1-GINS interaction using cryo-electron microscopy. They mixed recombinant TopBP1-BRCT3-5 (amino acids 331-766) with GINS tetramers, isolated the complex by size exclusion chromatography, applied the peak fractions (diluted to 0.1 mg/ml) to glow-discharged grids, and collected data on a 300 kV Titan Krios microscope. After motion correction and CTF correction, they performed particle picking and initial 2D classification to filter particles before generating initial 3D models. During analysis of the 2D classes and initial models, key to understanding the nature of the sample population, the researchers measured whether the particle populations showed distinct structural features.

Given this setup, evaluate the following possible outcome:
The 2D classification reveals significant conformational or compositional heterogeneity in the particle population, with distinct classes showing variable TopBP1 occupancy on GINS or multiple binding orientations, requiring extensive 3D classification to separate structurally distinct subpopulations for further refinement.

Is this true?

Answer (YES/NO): YES